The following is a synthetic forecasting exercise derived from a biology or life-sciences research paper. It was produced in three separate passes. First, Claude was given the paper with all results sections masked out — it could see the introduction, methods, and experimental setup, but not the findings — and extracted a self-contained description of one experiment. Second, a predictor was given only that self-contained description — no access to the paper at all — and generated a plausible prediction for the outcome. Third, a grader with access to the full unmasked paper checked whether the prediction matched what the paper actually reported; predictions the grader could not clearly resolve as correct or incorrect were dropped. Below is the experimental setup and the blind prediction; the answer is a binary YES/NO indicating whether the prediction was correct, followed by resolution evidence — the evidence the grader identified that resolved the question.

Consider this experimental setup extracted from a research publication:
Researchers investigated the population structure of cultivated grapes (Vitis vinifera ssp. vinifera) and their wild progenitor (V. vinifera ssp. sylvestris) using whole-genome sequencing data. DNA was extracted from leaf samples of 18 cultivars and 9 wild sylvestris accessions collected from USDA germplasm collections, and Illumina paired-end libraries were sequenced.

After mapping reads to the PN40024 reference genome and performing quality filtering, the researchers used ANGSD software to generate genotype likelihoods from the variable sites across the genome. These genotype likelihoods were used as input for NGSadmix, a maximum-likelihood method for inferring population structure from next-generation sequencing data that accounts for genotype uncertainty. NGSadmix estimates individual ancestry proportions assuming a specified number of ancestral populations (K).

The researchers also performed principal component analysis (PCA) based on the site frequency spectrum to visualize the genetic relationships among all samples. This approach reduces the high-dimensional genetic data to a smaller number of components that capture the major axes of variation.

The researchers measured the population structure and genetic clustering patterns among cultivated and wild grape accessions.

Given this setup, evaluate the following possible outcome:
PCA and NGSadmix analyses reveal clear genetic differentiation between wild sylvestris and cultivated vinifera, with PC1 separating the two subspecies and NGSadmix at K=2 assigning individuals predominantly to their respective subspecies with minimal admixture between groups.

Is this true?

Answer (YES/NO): NO